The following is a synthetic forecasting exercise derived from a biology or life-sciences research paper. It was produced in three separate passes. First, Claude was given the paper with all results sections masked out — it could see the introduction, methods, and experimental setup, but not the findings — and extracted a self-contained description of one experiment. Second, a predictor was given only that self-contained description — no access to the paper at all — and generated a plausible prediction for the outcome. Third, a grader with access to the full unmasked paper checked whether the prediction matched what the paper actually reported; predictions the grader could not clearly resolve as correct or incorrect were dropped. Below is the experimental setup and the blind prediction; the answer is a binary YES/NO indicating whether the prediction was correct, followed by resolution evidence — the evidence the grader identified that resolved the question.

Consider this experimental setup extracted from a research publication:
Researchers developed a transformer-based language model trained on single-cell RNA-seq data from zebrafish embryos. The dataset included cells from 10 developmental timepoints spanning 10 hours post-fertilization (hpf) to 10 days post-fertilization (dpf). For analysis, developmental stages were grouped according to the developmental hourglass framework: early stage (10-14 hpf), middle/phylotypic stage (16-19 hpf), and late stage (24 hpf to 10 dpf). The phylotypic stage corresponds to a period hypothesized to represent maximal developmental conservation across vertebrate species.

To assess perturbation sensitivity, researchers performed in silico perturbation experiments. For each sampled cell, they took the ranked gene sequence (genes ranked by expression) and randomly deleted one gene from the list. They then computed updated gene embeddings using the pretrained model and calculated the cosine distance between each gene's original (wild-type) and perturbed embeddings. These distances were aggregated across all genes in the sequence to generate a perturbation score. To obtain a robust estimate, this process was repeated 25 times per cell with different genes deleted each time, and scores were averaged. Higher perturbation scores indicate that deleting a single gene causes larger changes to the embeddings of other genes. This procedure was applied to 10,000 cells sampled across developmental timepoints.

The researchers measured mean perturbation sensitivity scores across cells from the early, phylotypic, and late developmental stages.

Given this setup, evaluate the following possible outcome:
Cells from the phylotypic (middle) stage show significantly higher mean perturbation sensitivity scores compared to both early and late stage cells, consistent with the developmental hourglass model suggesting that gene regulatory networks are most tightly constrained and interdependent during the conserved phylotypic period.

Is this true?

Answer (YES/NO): YES